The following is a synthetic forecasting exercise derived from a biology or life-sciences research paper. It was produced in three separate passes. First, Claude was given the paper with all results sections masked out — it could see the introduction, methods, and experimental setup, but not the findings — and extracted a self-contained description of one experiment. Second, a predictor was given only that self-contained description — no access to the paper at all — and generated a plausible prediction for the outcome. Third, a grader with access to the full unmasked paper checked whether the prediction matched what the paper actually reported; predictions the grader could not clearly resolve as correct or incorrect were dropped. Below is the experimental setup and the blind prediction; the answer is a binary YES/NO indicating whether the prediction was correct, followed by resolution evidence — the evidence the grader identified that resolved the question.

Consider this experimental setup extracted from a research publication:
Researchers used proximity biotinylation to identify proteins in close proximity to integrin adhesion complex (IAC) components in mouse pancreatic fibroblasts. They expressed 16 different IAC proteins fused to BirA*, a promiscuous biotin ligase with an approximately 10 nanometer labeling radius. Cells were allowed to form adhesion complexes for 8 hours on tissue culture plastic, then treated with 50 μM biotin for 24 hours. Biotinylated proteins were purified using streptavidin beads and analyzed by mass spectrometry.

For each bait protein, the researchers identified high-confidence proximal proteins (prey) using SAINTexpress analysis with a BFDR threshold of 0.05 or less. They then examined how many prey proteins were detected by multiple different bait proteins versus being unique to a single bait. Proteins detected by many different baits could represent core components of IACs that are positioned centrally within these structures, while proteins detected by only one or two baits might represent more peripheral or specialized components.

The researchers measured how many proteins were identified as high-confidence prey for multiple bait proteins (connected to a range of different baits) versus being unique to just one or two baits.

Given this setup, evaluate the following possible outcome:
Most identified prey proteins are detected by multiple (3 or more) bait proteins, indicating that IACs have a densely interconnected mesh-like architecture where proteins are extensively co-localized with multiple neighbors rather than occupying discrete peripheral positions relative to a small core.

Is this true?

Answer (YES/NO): NO